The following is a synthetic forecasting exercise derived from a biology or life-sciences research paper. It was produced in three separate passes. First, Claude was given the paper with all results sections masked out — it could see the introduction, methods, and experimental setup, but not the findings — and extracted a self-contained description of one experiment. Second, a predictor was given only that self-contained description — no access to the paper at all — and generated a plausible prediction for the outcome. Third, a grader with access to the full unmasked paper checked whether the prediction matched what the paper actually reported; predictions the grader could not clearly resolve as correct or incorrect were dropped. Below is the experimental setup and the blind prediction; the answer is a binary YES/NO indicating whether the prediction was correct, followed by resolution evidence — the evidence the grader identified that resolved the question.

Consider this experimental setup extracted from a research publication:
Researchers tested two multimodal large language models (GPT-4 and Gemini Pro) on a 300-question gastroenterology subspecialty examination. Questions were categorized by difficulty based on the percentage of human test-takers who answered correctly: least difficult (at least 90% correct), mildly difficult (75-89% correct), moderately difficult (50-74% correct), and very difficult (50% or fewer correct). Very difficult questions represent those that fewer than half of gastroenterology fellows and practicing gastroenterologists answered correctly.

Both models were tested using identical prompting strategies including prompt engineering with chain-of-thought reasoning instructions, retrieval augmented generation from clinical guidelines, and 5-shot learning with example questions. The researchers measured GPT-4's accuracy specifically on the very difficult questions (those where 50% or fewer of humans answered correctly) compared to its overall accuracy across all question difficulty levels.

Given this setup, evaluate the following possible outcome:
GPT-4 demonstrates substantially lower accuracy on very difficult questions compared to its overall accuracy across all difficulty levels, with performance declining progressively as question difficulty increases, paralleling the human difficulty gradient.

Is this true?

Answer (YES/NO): YES